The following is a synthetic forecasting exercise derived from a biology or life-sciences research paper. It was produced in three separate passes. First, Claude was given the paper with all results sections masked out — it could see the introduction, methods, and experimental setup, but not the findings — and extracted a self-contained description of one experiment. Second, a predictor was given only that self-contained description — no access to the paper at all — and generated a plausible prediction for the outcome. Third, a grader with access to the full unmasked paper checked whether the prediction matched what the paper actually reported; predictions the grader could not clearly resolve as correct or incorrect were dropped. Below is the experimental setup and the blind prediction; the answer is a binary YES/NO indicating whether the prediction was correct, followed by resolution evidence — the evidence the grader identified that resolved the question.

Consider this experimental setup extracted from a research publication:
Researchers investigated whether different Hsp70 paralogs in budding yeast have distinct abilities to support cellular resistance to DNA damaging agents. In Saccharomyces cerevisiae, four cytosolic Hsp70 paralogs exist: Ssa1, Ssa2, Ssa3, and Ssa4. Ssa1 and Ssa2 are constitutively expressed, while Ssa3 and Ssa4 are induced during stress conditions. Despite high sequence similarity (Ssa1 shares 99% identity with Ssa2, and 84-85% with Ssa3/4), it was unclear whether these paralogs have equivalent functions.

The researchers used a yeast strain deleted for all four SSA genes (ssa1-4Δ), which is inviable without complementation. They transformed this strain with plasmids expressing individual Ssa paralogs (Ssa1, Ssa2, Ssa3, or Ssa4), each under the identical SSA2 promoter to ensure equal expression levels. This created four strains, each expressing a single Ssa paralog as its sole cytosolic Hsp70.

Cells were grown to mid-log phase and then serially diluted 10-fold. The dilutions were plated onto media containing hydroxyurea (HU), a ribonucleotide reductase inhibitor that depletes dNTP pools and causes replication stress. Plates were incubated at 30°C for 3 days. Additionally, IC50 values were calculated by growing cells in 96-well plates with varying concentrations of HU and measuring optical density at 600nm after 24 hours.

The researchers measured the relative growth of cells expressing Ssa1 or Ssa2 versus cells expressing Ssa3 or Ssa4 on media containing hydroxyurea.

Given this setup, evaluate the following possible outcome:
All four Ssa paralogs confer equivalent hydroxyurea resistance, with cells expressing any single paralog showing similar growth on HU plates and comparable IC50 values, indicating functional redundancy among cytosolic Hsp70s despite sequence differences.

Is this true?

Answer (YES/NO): NO